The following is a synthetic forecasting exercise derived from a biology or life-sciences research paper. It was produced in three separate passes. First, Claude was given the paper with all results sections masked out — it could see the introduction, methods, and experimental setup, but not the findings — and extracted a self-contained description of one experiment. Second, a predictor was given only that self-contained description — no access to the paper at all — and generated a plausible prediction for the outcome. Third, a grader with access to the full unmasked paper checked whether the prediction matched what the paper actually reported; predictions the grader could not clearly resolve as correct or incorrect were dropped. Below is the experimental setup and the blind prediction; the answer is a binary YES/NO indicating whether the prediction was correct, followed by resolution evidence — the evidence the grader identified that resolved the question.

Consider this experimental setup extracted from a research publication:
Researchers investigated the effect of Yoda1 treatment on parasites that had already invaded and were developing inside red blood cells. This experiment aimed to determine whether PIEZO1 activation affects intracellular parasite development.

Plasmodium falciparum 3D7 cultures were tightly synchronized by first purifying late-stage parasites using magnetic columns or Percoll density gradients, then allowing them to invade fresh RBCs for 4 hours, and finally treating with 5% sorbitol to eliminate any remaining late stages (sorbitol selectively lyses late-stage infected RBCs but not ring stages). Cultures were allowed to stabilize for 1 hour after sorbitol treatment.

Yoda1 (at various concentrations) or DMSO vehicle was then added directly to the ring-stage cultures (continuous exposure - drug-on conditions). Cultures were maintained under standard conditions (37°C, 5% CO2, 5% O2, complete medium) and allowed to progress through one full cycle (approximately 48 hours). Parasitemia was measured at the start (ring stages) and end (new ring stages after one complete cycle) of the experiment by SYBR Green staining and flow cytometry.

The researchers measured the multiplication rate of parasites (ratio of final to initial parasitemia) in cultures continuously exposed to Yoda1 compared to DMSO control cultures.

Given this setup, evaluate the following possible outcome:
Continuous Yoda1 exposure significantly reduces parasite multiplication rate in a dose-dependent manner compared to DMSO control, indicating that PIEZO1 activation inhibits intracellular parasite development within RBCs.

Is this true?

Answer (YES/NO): NO